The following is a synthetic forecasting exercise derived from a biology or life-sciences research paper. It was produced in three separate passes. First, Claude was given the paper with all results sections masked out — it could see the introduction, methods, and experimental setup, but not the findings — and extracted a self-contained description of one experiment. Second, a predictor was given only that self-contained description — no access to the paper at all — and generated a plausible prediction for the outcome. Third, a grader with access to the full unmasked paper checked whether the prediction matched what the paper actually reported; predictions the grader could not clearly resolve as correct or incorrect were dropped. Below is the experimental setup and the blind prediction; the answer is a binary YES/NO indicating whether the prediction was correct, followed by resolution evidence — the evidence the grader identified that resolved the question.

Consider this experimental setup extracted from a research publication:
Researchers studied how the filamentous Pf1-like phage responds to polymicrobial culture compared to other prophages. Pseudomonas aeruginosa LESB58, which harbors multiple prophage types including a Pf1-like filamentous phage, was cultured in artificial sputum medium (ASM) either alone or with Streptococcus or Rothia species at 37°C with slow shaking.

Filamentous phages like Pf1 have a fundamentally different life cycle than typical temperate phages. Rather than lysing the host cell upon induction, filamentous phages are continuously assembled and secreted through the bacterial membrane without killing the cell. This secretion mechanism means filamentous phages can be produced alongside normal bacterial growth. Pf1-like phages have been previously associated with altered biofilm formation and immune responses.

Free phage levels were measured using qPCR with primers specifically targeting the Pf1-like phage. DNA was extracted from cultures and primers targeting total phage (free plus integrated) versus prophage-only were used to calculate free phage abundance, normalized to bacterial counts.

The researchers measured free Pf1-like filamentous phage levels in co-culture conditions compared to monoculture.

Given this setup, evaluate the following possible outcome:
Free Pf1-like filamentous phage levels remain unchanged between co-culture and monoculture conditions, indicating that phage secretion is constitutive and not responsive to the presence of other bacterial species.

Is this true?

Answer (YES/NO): NO